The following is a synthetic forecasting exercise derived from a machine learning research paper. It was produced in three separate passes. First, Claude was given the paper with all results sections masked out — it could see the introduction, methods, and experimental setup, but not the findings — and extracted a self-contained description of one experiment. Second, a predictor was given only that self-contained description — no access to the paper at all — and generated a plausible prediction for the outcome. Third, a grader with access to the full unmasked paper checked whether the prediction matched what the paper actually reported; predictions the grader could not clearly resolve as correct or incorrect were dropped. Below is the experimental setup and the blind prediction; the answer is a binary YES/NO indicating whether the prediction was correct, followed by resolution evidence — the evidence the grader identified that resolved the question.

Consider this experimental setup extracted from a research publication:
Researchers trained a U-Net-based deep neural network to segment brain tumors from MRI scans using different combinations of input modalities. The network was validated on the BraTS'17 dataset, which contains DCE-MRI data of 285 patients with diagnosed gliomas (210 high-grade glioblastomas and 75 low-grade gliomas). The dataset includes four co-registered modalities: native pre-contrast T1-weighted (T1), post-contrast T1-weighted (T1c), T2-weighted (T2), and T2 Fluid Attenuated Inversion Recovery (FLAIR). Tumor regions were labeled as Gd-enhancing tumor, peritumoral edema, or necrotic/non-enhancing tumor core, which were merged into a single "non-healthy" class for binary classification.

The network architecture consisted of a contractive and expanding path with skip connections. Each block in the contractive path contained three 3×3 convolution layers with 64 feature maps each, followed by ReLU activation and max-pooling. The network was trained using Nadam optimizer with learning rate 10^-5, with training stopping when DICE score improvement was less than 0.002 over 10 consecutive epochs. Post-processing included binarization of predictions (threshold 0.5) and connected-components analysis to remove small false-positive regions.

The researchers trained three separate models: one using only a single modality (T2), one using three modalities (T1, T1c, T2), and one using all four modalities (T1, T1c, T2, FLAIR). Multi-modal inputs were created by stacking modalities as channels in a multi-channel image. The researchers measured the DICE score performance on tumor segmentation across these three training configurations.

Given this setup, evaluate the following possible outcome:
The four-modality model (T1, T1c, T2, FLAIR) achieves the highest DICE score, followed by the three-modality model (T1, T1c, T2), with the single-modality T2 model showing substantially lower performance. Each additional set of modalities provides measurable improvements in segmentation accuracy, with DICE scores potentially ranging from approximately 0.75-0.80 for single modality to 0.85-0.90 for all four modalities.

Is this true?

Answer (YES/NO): NO